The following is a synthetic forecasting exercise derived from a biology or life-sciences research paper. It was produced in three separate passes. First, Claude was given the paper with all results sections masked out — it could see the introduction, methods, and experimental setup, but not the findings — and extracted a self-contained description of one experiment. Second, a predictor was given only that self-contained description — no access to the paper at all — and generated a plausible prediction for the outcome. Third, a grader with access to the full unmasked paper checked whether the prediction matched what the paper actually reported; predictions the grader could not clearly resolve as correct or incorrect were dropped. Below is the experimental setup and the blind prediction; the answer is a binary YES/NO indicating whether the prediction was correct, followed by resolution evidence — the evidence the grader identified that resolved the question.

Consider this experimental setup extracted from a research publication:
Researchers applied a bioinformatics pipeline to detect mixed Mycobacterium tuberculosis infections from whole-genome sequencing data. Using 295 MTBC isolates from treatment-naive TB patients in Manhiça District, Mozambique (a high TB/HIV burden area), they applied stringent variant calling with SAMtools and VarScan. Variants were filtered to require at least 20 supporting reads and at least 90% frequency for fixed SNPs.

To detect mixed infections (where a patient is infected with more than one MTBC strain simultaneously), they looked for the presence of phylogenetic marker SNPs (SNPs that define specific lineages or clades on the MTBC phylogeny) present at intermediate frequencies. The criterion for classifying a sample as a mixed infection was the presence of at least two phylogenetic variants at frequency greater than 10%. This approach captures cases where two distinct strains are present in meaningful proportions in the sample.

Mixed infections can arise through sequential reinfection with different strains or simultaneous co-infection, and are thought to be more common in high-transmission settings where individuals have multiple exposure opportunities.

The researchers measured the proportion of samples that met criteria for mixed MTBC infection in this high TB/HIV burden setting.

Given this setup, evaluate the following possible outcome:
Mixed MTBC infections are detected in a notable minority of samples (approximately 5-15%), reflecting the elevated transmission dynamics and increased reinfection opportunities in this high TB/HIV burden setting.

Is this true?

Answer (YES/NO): NO